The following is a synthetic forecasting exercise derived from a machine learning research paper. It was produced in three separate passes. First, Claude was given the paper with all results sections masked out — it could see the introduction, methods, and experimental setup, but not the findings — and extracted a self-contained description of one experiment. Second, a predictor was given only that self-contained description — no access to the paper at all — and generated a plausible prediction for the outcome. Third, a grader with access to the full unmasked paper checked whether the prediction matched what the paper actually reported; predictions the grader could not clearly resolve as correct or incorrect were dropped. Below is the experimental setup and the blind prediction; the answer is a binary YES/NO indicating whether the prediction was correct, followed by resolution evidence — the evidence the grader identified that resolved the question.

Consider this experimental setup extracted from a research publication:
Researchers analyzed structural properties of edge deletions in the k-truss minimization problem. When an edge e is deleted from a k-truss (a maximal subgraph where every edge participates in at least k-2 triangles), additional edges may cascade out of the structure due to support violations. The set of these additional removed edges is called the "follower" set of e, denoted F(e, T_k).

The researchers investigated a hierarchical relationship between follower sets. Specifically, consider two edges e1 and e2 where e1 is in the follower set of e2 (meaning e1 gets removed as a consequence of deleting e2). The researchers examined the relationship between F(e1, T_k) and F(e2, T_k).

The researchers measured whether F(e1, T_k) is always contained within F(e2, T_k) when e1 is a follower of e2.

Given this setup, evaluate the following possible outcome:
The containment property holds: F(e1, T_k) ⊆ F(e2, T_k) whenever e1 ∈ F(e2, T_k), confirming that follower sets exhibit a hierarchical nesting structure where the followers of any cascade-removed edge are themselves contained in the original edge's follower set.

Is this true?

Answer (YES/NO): YES